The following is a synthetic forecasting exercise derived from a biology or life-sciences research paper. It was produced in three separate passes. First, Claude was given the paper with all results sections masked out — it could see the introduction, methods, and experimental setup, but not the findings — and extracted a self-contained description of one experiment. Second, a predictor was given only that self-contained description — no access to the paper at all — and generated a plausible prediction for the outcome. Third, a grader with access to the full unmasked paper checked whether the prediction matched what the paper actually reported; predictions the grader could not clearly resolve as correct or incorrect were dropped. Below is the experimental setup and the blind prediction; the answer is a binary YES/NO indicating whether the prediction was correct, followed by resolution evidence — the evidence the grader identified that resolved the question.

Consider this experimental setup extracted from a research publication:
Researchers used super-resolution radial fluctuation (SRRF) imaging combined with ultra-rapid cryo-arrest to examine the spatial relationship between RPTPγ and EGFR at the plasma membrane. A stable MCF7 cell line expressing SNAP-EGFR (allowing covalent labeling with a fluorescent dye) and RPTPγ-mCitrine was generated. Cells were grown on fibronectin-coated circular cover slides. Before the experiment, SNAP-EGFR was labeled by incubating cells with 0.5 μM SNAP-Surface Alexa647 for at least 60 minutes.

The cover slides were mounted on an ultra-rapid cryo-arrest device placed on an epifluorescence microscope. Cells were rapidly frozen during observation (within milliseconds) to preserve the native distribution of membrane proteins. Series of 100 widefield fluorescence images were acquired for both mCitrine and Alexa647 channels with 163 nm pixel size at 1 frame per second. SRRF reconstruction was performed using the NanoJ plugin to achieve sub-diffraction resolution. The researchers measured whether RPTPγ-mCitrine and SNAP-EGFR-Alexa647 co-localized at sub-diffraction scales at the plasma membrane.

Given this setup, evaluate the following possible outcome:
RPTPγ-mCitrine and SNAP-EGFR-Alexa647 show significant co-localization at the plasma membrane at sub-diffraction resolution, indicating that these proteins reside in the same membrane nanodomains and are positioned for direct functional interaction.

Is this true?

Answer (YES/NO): YES